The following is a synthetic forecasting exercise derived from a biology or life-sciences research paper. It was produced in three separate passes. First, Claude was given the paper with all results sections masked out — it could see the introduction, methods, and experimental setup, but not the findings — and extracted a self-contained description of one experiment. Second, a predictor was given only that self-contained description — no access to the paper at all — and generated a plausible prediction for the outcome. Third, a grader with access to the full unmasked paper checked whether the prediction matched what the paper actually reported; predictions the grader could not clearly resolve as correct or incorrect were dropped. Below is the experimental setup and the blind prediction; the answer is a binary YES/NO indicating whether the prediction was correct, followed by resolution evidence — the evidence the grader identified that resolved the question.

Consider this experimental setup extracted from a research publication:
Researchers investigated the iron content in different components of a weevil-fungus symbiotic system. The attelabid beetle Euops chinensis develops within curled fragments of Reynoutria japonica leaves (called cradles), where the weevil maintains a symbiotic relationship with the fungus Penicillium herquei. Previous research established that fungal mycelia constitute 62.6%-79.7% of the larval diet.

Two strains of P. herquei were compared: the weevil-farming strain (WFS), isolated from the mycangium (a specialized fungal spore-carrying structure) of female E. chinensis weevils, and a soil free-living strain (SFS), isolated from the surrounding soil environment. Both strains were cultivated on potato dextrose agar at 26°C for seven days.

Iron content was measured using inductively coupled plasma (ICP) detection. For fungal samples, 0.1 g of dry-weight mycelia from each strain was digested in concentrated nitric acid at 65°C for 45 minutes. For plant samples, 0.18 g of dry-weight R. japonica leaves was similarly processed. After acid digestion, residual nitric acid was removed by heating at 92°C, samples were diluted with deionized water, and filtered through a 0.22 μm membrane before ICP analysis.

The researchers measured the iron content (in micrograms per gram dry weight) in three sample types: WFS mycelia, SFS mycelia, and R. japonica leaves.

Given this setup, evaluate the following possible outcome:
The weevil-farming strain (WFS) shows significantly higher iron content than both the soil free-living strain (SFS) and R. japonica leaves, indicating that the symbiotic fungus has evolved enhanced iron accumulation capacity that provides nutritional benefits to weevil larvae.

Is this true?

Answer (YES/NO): YES